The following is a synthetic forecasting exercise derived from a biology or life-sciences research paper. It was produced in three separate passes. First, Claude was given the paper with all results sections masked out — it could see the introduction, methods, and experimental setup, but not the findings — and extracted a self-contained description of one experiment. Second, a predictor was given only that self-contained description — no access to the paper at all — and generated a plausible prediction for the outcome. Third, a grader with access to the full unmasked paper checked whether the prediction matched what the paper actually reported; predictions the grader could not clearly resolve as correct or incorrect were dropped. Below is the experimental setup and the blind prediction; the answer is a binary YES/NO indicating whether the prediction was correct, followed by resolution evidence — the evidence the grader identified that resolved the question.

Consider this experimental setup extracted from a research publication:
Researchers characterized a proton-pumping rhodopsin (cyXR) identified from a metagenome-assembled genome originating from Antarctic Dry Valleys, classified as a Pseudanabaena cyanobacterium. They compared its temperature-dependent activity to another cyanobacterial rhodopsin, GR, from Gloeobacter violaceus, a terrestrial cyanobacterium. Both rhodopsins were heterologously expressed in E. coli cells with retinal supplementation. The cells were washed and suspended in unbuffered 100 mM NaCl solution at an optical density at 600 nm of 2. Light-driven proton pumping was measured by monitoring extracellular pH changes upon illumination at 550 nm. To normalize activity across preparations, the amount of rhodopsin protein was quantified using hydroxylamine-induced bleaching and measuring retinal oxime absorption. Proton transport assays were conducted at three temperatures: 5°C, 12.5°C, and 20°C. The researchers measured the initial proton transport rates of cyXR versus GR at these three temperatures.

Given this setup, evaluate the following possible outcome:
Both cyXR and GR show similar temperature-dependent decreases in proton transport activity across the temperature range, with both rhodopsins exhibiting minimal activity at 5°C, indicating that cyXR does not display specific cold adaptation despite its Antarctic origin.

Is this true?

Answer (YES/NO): NO